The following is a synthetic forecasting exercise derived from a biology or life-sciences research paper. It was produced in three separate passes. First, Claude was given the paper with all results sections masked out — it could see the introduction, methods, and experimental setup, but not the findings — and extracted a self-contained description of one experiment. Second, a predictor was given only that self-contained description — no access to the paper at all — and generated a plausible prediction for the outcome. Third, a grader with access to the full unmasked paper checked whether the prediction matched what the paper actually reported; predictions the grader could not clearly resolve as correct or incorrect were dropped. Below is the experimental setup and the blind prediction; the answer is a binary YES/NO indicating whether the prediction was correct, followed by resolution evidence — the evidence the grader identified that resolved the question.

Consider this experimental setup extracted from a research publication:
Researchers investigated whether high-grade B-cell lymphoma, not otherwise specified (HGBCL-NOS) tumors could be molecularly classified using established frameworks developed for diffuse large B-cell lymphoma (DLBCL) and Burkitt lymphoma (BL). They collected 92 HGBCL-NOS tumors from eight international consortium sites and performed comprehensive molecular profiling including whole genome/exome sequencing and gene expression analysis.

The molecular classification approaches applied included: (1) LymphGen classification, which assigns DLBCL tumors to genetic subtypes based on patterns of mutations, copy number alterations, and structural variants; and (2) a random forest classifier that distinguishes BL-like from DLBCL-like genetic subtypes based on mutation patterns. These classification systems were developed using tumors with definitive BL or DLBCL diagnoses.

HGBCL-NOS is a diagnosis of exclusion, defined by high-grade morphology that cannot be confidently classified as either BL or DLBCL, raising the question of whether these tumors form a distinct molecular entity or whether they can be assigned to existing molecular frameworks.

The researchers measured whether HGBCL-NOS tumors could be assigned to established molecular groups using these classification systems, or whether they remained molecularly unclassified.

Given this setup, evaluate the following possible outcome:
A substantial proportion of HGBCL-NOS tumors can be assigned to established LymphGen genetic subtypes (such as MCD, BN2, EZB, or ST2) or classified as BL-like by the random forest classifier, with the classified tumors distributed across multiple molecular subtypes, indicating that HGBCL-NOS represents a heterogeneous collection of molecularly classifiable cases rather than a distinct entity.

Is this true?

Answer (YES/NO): NO